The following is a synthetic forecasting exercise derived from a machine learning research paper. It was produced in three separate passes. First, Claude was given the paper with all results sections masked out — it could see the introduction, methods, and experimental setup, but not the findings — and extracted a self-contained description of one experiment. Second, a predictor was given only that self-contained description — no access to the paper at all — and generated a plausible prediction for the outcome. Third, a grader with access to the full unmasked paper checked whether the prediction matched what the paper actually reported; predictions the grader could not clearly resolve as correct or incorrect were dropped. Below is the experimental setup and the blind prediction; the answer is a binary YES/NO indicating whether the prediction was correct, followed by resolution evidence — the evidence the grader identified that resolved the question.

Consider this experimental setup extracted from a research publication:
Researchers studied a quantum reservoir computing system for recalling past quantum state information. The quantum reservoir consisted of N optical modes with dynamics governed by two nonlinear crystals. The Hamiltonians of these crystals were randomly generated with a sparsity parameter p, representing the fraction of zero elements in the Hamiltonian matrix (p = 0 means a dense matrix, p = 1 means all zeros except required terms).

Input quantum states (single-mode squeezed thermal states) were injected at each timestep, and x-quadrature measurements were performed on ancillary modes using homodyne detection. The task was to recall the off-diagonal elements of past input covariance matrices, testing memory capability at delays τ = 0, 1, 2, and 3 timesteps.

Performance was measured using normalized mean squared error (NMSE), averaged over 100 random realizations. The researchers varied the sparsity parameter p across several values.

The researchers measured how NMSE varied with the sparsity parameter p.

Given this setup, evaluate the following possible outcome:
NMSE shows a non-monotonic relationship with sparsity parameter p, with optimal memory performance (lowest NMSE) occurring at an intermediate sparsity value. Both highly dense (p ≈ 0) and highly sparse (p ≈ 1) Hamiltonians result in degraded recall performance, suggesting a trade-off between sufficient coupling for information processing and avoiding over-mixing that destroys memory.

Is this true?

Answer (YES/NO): YES